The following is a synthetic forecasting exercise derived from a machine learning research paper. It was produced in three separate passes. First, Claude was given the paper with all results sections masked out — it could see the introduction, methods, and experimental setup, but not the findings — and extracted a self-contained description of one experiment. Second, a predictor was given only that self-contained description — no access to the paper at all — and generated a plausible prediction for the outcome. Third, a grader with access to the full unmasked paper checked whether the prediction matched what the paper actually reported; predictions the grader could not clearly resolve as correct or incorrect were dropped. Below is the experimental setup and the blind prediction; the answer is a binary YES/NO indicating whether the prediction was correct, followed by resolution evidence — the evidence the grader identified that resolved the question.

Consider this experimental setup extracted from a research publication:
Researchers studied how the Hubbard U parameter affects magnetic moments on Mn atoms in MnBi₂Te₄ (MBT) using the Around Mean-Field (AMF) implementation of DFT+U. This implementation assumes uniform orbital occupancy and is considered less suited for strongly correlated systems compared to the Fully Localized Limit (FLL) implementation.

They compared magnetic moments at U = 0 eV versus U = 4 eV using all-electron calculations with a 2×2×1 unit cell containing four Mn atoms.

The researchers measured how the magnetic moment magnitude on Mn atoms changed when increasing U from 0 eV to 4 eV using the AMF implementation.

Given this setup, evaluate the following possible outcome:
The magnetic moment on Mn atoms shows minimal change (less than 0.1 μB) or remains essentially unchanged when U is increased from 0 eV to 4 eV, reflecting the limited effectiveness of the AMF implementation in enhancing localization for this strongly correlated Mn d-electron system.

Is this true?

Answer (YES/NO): YES